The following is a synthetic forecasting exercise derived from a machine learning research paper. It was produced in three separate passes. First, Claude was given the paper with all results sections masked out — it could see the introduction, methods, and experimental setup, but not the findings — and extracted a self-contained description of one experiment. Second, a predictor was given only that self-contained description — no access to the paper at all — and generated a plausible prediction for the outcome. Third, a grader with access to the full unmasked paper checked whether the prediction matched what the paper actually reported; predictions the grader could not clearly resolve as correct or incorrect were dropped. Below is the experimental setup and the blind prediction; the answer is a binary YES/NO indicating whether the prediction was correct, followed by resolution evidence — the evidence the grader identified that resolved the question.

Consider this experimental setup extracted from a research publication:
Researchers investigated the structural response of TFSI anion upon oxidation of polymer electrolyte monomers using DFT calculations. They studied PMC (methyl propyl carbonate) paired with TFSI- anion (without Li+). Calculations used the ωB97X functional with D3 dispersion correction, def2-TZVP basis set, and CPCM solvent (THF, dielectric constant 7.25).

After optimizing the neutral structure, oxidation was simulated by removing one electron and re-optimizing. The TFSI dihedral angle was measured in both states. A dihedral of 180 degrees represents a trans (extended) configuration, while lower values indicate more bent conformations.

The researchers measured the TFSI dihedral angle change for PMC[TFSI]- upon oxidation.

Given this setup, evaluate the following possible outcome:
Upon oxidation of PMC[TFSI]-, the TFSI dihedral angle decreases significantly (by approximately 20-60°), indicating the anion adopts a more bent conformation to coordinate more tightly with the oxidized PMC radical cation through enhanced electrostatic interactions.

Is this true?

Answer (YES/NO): NO